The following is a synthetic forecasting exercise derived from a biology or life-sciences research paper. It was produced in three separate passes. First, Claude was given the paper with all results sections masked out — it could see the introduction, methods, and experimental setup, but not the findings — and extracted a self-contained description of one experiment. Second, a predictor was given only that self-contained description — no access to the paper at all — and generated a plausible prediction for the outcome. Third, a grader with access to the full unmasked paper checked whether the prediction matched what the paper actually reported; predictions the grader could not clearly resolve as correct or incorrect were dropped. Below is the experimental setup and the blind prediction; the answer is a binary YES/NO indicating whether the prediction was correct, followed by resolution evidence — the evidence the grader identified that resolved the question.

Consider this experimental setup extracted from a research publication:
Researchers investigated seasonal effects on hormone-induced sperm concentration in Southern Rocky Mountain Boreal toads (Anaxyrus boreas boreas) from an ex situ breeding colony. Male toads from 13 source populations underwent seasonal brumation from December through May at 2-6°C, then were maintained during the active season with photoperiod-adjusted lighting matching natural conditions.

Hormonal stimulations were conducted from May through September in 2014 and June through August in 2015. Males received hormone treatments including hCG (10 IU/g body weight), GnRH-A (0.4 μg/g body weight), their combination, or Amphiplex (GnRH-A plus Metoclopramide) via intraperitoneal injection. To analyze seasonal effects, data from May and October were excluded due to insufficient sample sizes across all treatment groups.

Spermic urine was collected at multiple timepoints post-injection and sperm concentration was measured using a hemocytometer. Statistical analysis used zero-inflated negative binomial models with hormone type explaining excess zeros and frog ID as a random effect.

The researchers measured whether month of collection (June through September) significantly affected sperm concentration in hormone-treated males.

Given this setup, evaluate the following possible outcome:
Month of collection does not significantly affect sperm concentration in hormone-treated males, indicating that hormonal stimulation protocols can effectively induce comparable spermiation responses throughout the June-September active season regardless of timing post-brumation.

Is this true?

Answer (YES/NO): NO